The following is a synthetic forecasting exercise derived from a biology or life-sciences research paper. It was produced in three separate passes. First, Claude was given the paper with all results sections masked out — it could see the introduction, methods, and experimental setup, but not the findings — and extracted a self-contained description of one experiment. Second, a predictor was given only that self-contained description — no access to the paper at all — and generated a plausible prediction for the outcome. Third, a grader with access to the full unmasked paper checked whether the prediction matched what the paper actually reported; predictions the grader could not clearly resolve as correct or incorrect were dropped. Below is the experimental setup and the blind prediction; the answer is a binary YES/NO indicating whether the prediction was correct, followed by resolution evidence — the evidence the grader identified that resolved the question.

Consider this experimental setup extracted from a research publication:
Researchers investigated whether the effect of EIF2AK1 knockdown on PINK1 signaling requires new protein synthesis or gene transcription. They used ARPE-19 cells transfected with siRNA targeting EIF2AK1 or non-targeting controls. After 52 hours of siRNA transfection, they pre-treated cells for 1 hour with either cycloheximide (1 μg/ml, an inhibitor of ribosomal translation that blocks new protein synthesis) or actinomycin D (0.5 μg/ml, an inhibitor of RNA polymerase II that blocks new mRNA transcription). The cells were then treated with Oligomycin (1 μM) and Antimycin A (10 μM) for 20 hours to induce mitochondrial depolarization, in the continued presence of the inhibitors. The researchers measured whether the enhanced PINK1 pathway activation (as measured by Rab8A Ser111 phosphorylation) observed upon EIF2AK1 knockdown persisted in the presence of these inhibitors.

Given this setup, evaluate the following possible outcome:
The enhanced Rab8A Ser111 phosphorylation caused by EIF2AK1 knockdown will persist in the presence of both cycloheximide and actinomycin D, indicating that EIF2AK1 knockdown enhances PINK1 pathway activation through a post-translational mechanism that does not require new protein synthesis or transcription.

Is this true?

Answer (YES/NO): NO